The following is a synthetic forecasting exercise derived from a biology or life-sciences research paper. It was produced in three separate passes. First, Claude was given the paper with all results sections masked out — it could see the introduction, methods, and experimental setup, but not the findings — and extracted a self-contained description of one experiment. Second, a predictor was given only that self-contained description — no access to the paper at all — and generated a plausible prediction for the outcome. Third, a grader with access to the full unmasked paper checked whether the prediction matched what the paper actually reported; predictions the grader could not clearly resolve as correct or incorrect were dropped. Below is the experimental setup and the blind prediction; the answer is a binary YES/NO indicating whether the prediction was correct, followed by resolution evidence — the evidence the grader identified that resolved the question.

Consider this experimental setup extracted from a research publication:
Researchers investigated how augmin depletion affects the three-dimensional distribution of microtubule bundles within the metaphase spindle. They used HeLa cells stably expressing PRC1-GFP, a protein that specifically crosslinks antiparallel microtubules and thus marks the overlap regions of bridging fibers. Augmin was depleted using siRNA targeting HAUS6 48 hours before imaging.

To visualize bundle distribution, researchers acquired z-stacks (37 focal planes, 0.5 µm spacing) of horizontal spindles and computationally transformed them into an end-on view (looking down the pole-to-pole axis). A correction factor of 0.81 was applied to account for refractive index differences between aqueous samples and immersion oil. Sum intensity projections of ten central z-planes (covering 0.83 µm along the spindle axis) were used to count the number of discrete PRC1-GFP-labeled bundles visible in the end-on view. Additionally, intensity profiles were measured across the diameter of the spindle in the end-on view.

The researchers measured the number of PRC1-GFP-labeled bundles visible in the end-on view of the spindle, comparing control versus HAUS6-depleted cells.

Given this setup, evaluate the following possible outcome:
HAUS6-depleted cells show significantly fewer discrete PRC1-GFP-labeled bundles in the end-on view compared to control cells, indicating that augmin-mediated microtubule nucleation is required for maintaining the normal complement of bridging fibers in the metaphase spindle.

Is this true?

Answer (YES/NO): YES